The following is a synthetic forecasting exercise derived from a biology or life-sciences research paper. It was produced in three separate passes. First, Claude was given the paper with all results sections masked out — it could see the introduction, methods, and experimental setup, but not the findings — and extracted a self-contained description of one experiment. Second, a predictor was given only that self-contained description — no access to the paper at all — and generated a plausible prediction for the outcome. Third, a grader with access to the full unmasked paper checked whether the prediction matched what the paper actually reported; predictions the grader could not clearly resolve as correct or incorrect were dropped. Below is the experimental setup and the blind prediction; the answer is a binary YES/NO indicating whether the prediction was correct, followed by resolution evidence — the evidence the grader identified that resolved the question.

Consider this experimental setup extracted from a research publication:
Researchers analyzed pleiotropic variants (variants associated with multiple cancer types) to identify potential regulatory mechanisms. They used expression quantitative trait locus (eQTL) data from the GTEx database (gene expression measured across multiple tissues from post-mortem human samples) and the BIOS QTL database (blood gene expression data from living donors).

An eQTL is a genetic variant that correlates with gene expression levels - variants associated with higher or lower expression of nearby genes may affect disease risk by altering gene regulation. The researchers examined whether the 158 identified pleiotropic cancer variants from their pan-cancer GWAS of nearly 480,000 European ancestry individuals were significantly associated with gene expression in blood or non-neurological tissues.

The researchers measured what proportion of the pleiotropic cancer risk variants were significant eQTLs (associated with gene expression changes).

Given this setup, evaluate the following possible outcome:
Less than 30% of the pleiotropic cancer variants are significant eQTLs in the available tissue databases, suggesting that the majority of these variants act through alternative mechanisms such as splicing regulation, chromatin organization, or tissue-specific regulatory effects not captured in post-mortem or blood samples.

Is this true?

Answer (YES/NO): NO